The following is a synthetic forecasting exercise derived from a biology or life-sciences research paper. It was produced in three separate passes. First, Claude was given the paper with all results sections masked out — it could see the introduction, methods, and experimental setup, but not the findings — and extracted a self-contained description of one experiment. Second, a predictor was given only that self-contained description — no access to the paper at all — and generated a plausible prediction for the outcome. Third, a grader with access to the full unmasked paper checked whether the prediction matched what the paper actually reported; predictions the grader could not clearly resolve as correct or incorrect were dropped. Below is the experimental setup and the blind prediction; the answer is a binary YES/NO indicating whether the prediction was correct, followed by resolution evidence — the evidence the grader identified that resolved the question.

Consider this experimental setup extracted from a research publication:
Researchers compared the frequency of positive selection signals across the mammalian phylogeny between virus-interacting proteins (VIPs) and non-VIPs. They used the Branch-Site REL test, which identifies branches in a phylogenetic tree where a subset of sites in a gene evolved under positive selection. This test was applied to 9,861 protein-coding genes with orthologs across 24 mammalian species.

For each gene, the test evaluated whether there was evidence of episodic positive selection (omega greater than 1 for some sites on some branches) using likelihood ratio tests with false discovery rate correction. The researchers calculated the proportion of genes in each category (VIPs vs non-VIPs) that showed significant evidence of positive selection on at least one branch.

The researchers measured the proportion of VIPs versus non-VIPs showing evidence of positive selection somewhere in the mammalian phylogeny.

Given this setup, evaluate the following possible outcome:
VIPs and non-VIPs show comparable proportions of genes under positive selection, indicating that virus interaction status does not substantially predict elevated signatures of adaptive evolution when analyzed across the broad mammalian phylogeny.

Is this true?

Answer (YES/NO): NO